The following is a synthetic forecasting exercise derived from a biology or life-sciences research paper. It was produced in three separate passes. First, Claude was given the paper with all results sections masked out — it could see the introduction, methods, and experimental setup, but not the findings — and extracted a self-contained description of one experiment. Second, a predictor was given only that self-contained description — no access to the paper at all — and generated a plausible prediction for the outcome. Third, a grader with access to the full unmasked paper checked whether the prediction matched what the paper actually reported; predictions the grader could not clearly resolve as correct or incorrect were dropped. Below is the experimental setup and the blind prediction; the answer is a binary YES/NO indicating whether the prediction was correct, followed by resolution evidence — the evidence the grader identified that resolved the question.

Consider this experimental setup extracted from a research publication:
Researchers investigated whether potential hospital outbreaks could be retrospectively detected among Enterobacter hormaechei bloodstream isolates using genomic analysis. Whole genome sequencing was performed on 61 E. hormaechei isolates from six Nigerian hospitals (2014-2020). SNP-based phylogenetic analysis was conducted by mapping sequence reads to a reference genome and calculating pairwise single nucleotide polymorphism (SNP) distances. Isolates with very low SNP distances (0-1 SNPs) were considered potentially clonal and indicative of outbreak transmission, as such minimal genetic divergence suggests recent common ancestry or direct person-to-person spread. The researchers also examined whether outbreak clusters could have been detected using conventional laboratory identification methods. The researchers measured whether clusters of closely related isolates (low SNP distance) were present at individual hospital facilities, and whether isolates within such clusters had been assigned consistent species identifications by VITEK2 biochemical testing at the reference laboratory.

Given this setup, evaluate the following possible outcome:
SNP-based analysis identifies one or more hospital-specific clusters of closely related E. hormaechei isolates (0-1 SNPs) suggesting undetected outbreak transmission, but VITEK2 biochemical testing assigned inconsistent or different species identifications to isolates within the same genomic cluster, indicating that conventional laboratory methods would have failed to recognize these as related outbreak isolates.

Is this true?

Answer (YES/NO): YES